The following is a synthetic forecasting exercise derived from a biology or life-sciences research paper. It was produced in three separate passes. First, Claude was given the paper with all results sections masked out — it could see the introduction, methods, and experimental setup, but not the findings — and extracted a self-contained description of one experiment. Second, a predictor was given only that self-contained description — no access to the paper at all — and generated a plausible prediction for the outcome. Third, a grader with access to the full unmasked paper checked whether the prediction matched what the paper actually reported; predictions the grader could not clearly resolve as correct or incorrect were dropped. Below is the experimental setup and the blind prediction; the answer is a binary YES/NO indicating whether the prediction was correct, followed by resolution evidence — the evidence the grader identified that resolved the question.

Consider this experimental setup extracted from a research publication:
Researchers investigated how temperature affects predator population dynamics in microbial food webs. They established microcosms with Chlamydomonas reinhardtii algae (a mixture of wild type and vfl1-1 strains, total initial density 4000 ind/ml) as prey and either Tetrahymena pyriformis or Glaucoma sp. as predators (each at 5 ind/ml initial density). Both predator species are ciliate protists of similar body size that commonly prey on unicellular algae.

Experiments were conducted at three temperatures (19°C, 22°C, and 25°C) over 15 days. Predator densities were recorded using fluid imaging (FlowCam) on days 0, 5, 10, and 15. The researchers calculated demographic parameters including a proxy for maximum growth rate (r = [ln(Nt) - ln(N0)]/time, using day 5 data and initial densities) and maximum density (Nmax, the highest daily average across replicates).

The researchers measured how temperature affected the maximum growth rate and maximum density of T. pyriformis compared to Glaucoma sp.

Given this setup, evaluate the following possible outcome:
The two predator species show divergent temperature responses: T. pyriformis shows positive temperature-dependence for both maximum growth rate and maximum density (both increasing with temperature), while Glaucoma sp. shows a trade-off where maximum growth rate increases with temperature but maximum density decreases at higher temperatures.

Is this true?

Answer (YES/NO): NO